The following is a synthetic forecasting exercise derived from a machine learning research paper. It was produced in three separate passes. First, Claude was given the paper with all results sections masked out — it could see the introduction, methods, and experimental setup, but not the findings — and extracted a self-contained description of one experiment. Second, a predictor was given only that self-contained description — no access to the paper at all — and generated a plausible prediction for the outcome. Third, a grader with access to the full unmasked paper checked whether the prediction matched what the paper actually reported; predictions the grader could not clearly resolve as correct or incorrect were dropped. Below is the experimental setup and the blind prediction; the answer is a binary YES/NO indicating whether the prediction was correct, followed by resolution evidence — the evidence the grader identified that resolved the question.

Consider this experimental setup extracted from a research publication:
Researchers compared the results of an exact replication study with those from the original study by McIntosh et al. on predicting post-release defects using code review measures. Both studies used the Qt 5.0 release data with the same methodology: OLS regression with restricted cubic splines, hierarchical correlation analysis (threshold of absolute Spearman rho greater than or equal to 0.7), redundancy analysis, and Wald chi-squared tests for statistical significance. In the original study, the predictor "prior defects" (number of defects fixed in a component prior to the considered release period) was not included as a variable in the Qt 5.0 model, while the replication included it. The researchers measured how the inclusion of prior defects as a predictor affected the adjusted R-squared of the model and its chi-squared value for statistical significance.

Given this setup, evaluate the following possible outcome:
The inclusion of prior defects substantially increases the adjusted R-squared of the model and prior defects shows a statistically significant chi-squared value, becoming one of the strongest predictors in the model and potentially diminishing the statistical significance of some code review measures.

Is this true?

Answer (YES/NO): NO